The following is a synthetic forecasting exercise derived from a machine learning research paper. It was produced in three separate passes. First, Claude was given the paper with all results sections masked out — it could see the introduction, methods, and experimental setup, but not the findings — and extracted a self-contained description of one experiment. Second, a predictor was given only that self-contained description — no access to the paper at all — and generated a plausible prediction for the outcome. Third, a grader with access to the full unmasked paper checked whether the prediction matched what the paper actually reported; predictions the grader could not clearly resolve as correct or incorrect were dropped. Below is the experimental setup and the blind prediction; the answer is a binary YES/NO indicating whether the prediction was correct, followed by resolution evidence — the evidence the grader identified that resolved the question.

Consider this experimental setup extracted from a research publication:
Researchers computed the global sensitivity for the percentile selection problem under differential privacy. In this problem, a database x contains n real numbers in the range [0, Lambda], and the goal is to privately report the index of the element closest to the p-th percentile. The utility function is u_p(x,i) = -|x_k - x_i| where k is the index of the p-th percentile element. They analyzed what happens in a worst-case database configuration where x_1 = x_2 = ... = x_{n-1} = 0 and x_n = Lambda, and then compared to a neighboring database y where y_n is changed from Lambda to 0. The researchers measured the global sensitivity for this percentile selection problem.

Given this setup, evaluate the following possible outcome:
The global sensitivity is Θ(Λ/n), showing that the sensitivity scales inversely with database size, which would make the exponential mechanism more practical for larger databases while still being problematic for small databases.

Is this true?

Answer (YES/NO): NO